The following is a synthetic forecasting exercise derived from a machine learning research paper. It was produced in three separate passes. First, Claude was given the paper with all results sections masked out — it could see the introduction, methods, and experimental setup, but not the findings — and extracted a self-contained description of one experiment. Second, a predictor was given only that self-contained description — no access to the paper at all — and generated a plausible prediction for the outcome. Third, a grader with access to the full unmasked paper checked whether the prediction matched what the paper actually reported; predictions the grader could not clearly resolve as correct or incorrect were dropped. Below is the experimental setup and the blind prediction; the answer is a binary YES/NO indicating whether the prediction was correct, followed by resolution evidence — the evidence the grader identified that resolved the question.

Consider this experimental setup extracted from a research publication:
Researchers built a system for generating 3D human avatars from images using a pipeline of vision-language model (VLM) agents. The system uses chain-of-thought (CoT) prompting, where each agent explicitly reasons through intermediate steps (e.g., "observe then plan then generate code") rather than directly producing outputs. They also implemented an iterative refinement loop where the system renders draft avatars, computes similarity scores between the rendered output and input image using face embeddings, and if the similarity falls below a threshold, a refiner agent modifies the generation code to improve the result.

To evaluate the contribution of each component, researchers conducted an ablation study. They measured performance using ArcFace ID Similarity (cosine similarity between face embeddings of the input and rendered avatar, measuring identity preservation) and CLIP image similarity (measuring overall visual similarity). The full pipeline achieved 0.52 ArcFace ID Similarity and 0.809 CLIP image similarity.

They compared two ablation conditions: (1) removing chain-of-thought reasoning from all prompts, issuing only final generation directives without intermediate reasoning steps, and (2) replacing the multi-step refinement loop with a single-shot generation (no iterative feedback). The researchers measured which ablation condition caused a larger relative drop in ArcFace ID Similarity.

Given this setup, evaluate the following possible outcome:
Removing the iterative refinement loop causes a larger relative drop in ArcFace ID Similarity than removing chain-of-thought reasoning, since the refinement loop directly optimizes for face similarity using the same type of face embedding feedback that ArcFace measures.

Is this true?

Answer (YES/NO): YES